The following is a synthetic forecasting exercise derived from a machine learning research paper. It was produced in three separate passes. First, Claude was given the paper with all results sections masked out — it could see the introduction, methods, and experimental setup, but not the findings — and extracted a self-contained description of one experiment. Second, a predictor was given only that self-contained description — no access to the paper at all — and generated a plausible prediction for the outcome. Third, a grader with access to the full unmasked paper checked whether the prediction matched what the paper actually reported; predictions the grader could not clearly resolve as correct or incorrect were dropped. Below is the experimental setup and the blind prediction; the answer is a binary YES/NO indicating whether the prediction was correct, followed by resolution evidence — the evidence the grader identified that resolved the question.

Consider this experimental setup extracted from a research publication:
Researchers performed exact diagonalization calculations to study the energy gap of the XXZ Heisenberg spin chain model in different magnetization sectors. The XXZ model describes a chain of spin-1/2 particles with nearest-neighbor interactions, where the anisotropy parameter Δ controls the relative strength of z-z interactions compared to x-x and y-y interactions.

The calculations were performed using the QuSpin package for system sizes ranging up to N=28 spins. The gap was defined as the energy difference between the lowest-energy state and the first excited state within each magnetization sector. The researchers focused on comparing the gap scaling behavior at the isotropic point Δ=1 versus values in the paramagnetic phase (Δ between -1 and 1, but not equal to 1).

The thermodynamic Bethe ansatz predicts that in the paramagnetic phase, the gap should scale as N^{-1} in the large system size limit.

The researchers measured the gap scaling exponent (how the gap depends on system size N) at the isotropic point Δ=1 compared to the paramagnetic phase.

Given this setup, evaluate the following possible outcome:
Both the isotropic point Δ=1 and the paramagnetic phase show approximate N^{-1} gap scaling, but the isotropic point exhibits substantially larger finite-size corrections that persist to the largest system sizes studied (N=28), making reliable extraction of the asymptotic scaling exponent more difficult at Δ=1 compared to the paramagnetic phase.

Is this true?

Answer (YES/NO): NO